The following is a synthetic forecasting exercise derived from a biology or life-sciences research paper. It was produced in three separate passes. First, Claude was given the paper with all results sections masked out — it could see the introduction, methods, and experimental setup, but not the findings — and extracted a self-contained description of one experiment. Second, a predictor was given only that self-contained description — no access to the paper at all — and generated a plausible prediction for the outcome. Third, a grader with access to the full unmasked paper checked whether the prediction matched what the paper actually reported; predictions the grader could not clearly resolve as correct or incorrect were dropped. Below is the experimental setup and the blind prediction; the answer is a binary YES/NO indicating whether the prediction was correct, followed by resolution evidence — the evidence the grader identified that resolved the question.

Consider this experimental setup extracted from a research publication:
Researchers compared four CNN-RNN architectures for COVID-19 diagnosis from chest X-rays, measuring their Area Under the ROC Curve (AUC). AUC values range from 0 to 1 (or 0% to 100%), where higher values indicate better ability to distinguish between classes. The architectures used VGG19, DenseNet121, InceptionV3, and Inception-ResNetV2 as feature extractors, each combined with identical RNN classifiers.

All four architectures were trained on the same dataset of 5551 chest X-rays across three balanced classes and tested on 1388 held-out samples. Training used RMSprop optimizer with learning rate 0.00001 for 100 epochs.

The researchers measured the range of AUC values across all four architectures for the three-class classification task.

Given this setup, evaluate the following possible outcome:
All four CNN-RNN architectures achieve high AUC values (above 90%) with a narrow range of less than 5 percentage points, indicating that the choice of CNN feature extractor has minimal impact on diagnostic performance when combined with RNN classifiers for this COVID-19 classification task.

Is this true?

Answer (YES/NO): YES